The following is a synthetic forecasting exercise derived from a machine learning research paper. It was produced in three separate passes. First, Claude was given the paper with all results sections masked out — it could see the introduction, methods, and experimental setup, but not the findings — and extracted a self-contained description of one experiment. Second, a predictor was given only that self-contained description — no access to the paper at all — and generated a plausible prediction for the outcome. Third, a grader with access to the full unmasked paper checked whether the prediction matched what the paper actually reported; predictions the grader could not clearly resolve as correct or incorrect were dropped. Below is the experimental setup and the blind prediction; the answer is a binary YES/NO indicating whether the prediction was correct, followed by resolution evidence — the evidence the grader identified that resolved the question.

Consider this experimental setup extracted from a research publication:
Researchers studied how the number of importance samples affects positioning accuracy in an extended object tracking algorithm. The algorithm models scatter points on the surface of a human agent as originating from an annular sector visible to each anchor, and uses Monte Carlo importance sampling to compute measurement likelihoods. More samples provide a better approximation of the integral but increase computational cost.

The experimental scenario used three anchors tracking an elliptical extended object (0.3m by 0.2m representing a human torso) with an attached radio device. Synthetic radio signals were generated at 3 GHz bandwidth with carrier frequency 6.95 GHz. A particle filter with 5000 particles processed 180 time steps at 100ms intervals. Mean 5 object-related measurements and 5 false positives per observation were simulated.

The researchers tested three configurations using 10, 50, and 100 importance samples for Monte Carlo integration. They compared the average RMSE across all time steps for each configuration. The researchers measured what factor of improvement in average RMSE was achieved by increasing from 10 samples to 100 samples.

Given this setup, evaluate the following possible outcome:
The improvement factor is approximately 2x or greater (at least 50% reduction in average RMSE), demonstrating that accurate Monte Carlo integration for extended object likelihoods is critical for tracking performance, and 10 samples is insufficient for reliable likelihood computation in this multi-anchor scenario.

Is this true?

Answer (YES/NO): YES